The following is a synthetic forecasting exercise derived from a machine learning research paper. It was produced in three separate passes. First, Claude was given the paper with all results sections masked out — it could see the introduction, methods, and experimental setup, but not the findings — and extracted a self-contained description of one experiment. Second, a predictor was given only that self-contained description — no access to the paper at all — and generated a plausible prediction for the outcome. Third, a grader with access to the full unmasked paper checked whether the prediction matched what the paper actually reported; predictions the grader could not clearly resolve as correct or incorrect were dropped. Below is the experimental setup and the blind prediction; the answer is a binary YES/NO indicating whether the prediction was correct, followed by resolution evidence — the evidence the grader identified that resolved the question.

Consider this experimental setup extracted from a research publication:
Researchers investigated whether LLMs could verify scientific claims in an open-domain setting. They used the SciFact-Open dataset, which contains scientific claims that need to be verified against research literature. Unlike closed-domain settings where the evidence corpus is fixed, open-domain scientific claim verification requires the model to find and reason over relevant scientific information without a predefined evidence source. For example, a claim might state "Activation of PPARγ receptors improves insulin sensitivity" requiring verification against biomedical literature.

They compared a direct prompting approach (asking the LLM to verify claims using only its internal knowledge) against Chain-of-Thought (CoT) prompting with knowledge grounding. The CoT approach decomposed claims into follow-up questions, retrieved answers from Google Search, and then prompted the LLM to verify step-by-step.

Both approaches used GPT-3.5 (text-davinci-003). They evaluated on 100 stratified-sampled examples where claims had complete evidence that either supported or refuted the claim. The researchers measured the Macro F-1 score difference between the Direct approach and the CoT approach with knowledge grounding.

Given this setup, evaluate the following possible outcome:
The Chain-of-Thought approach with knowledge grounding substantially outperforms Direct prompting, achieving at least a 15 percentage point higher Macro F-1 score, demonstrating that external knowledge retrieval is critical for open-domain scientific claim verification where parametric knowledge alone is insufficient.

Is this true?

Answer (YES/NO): NO